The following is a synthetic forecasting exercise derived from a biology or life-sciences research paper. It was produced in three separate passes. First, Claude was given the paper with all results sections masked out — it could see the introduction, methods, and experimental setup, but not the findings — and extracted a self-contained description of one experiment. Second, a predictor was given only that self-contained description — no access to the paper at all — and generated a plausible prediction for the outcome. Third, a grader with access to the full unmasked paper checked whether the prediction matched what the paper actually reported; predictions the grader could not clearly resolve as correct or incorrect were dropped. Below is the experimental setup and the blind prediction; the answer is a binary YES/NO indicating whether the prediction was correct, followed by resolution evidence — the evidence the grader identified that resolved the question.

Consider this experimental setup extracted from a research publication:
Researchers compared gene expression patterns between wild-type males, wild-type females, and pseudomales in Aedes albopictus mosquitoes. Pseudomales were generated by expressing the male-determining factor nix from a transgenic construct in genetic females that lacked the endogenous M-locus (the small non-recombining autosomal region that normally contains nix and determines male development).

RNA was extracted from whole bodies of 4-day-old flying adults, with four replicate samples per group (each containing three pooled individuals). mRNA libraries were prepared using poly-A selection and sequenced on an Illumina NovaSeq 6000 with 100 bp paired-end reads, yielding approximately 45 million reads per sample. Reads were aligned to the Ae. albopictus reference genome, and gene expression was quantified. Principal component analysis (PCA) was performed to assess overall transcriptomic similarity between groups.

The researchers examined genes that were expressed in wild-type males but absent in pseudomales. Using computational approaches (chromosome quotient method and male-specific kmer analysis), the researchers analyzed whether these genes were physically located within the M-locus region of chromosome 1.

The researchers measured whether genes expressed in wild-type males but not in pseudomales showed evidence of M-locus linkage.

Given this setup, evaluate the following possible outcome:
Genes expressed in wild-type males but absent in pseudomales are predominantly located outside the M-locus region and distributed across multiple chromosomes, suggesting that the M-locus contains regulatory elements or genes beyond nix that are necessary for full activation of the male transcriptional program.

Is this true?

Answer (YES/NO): NO